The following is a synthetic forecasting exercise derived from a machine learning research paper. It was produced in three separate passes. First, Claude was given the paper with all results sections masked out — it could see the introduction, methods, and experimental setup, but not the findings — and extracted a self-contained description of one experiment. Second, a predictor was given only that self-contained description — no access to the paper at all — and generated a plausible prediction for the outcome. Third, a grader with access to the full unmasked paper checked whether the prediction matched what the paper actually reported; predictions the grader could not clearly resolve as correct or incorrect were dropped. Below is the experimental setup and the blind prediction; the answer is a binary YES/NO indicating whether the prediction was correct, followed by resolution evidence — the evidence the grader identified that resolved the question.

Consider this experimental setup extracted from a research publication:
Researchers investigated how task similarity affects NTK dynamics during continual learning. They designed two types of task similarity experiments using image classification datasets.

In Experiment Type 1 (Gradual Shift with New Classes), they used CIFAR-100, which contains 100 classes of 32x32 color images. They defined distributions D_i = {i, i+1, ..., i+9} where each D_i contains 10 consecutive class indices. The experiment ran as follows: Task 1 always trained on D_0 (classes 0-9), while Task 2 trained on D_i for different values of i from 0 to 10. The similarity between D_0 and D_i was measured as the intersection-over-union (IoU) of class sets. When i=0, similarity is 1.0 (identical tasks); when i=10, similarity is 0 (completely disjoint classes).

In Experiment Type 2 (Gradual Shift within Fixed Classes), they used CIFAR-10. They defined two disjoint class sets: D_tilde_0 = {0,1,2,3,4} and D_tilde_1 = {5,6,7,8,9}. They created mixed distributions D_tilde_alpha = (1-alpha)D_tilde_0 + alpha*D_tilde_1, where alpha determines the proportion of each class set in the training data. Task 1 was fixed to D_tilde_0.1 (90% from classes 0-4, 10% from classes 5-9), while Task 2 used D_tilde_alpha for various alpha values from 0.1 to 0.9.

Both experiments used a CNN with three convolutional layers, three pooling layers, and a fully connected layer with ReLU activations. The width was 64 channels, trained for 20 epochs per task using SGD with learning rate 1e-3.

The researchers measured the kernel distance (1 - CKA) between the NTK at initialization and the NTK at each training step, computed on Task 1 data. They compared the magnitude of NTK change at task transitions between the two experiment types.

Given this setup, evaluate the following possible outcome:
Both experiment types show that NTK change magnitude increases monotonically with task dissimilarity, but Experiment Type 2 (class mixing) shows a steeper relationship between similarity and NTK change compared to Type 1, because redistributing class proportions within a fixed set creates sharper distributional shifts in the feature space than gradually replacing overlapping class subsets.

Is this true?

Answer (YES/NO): NO